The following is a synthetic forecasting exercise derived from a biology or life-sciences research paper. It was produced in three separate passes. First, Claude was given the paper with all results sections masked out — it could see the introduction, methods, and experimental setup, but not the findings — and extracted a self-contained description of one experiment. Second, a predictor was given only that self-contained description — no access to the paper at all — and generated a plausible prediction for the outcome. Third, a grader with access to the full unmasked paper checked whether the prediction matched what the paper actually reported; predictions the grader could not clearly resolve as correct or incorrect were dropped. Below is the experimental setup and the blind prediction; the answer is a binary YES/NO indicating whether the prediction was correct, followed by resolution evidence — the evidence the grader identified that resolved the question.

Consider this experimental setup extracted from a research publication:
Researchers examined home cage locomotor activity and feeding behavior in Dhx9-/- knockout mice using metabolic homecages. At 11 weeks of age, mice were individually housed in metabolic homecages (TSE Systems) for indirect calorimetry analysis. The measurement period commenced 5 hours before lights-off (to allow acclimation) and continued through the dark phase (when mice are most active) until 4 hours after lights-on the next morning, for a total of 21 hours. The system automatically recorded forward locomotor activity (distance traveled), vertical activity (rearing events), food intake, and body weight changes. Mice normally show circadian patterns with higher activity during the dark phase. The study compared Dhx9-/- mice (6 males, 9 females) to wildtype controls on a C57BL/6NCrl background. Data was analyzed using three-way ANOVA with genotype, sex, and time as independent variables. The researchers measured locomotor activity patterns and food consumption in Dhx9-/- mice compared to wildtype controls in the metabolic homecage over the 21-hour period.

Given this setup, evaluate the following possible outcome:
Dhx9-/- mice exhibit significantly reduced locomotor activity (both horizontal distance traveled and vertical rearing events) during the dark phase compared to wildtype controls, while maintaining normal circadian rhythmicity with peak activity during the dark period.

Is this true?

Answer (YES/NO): NO